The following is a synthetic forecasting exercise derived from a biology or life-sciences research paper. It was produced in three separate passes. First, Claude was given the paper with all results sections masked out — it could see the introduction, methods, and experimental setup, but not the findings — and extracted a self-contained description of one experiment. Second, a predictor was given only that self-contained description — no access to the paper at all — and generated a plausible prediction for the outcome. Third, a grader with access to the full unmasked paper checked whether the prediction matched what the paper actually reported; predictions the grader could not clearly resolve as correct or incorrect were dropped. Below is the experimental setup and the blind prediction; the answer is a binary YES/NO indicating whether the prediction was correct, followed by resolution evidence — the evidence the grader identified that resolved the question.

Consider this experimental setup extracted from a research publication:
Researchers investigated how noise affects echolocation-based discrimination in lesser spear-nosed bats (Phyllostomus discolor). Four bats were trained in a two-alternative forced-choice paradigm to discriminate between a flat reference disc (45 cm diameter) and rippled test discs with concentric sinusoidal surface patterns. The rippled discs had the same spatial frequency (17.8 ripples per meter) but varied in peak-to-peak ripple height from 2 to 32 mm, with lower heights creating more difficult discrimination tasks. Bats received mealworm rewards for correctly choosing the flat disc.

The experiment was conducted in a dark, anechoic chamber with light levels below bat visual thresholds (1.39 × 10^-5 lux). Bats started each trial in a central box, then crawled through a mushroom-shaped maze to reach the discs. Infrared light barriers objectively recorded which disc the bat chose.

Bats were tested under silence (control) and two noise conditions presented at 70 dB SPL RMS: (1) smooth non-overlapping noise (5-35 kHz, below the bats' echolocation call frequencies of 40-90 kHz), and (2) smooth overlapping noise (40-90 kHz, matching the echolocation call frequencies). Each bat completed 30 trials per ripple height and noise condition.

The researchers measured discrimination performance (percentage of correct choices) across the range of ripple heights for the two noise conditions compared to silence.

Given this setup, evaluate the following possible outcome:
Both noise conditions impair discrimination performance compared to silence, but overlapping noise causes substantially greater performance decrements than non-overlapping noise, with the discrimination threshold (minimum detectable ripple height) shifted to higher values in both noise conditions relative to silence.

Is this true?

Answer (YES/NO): NO